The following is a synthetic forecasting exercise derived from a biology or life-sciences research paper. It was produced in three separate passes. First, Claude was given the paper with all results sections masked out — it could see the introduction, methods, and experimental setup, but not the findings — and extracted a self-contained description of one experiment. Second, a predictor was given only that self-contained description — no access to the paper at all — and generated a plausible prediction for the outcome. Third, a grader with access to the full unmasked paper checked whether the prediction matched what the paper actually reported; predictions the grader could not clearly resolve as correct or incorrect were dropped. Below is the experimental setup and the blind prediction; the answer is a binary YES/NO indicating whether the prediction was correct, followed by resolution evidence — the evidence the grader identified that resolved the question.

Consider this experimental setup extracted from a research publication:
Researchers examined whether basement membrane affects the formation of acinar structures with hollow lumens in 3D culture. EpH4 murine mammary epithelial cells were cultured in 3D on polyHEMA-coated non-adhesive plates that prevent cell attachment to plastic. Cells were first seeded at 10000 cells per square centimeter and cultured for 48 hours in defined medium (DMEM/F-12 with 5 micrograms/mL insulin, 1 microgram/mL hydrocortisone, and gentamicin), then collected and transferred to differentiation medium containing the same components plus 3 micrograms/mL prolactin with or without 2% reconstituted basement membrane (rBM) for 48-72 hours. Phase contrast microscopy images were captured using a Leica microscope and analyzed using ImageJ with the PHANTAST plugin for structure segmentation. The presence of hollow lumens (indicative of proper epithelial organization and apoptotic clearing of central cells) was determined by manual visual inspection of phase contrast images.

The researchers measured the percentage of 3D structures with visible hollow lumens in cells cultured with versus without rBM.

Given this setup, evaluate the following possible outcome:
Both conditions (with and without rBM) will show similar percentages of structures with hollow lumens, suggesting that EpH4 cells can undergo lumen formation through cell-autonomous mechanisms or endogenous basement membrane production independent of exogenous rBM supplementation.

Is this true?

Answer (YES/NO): NO